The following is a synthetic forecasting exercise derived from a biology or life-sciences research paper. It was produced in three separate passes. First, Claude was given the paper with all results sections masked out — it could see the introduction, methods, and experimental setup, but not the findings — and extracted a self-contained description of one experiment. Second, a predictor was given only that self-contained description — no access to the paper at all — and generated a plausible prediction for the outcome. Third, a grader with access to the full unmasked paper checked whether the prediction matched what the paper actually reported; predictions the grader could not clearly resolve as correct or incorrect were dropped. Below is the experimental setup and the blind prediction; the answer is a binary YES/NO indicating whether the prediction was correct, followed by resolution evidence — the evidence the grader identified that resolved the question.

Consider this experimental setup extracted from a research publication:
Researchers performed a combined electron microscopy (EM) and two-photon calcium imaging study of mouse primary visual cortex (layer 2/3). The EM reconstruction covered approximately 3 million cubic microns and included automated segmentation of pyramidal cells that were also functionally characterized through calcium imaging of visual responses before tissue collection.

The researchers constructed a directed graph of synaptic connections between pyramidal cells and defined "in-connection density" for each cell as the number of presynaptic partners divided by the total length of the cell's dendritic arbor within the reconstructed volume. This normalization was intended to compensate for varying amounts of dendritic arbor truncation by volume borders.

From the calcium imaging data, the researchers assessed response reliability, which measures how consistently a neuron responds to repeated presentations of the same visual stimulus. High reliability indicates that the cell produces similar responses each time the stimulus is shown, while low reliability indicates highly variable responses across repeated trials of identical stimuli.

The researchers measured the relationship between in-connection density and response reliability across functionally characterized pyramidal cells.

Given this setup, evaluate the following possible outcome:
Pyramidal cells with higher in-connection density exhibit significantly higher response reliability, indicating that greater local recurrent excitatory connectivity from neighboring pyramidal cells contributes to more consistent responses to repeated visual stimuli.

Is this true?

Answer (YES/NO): YES